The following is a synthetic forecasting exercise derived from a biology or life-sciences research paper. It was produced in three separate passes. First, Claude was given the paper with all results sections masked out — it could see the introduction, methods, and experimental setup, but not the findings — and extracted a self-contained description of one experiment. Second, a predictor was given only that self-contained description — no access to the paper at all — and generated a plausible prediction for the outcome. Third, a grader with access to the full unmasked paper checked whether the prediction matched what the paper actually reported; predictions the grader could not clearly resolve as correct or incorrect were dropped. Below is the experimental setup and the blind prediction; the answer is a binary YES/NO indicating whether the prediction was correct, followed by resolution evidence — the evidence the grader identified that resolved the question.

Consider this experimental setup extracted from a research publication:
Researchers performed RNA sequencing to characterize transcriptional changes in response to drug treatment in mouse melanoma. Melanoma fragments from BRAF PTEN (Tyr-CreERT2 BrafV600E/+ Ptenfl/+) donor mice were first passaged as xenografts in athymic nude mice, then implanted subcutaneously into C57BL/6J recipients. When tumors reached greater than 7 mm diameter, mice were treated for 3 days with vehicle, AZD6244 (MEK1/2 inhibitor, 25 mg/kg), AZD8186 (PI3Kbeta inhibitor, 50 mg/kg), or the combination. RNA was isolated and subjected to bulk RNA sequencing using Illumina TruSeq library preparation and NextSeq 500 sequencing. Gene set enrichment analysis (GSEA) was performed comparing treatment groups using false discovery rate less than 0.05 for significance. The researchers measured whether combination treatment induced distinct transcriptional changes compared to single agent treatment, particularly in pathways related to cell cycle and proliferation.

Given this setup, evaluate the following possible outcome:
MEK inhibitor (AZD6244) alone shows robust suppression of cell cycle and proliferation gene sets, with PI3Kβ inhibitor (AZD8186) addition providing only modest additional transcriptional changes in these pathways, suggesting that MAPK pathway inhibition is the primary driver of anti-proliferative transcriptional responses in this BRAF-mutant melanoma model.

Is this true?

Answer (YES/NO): NO